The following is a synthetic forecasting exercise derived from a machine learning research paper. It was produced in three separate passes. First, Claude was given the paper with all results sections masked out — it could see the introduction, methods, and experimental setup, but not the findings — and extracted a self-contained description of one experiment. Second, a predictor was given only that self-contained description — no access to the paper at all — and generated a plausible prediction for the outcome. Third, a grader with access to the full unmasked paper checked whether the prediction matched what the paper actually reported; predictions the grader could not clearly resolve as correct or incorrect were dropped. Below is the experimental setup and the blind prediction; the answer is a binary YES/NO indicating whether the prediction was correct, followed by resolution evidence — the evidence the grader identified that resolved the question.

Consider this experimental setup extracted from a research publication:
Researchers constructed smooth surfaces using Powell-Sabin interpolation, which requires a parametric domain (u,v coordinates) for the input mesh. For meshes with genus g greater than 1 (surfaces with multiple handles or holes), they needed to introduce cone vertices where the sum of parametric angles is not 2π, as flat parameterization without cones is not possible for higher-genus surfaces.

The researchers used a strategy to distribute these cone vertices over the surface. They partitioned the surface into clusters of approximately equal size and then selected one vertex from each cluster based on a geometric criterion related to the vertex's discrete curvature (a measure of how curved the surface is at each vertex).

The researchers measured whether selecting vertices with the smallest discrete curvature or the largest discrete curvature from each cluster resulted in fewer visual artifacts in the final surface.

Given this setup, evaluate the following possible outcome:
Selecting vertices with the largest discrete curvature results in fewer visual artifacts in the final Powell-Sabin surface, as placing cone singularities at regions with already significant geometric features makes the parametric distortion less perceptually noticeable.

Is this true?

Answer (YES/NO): NO